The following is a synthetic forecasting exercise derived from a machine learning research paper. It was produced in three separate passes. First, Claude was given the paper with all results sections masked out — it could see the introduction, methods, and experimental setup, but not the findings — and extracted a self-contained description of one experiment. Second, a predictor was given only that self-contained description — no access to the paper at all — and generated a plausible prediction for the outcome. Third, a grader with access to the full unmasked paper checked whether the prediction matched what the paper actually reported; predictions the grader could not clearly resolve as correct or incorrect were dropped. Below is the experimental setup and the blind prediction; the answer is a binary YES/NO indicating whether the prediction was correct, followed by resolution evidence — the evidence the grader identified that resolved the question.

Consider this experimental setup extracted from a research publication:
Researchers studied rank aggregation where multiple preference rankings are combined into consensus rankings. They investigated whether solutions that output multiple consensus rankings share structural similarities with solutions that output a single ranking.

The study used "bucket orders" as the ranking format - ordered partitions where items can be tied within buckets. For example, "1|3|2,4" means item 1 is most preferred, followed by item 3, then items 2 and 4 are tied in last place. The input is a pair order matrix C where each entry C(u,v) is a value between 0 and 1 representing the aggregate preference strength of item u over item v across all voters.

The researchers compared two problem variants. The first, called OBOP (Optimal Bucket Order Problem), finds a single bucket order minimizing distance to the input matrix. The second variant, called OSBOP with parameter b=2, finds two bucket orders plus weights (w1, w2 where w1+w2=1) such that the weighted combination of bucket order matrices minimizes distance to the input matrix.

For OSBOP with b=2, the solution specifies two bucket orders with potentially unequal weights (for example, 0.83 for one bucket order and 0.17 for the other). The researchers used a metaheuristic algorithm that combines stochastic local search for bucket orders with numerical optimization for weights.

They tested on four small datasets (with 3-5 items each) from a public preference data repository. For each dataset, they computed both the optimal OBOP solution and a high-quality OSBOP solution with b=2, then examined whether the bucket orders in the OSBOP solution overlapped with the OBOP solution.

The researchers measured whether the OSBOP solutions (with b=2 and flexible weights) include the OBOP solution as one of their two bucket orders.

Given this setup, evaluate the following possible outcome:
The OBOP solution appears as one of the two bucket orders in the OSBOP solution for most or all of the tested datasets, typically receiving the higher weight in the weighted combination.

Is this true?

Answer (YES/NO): YES